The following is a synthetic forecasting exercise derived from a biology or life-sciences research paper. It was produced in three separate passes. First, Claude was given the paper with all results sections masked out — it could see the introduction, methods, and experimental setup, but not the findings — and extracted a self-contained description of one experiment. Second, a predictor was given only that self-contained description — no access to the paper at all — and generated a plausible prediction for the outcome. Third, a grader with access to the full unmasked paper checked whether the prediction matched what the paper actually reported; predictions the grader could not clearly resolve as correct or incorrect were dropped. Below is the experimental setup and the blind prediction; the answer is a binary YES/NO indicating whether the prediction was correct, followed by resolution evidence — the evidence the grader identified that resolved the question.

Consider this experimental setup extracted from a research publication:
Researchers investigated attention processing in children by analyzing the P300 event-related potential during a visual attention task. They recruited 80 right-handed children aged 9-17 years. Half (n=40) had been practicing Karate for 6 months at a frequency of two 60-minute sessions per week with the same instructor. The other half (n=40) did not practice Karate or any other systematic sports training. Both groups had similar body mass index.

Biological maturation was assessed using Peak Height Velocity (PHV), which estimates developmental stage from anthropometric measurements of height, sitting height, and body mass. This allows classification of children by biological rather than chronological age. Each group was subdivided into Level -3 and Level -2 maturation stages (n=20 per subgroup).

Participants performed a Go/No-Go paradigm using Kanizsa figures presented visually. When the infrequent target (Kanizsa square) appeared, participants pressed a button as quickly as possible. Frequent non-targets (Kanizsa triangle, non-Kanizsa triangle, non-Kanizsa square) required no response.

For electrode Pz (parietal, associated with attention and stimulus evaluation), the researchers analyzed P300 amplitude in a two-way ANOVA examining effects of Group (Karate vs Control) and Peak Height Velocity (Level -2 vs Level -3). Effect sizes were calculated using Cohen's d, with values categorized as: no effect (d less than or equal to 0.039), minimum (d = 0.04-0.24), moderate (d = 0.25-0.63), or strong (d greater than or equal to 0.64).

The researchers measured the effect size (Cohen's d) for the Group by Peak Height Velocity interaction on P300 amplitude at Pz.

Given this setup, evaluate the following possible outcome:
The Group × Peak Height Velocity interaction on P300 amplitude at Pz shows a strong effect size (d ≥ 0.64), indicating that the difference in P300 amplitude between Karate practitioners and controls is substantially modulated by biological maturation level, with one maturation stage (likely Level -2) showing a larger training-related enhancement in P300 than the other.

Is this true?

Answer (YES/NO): NO